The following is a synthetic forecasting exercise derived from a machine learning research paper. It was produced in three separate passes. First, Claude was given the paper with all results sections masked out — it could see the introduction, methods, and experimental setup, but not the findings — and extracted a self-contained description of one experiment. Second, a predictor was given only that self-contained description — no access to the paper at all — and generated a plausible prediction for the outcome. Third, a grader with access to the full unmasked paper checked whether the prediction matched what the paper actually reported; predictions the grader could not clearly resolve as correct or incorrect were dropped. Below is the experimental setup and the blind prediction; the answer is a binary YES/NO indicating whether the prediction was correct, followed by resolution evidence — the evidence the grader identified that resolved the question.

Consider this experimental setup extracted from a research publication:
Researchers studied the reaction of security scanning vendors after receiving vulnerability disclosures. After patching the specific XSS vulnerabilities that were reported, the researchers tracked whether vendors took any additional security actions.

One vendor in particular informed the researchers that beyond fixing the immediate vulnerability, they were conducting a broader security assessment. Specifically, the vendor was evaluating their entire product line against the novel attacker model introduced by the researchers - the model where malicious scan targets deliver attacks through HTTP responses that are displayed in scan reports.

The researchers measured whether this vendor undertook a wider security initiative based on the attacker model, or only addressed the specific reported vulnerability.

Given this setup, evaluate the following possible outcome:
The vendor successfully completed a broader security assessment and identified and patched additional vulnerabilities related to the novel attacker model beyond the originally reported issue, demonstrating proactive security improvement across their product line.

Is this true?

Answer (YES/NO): NO